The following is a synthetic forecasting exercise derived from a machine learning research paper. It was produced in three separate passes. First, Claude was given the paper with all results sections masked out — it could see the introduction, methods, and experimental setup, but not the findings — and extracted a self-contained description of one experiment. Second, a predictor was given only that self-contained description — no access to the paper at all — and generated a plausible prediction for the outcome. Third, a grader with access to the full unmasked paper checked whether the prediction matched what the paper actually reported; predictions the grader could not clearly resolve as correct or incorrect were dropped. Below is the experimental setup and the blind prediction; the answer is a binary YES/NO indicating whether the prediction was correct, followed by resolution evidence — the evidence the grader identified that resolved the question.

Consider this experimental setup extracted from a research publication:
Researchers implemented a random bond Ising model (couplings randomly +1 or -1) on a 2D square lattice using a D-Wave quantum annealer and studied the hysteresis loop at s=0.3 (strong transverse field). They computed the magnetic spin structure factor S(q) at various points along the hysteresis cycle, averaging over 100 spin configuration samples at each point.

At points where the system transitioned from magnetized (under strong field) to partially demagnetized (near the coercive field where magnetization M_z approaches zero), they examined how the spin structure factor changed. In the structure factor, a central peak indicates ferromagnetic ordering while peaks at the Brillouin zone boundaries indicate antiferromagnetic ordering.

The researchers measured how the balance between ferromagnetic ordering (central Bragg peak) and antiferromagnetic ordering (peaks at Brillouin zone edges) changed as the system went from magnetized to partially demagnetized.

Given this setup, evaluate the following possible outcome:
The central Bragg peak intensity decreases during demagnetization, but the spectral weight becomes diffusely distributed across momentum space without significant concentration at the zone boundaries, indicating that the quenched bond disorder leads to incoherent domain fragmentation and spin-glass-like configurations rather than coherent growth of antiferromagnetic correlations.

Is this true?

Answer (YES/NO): NO